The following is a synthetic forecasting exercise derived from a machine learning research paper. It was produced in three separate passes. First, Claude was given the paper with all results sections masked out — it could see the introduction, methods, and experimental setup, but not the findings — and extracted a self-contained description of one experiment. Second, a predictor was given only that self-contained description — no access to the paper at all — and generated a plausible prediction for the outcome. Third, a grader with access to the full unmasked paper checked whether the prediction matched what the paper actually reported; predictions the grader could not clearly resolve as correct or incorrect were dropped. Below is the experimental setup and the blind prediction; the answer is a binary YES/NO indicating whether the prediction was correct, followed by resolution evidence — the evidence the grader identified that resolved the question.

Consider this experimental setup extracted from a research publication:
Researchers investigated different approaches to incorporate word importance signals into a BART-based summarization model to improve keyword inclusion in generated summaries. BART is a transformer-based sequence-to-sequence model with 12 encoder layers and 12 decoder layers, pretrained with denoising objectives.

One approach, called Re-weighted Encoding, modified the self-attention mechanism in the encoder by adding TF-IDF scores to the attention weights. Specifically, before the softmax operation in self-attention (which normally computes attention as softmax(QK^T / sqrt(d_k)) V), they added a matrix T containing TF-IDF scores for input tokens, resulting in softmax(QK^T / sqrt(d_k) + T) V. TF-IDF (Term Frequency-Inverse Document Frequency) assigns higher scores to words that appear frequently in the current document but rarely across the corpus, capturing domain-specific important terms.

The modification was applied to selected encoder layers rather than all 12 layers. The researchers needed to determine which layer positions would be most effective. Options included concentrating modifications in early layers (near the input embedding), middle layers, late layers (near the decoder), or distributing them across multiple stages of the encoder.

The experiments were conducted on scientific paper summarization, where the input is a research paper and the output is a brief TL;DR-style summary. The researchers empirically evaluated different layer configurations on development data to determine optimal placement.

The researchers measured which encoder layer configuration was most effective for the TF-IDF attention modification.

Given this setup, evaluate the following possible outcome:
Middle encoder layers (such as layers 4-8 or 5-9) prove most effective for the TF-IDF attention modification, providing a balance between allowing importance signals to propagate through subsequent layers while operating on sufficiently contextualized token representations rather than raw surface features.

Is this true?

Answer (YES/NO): NO